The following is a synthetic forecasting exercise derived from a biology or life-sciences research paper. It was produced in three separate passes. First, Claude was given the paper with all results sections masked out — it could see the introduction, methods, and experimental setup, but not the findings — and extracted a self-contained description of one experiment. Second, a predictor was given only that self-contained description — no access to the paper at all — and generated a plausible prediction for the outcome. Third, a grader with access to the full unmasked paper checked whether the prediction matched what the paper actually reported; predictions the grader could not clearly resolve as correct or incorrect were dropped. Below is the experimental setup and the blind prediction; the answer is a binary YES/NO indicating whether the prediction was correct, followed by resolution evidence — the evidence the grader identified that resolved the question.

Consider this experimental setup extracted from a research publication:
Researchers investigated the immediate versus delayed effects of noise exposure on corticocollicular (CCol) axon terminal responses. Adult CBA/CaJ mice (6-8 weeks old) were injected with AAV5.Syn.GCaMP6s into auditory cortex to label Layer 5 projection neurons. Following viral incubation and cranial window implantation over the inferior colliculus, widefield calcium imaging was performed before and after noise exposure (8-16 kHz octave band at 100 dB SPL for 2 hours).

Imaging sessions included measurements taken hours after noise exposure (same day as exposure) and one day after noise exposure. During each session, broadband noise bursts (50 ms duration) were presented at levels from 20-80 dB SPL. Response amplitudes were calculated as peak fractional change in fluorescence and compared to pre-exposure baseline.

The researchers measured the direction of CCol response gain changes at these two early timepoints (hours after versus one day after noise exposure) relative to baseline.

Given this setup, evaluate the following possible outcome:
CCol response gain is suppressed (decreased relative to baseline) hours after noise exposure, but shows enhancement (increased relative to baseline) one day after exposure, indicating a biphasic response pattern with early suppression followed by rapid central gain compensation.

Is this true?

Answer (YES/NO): YES